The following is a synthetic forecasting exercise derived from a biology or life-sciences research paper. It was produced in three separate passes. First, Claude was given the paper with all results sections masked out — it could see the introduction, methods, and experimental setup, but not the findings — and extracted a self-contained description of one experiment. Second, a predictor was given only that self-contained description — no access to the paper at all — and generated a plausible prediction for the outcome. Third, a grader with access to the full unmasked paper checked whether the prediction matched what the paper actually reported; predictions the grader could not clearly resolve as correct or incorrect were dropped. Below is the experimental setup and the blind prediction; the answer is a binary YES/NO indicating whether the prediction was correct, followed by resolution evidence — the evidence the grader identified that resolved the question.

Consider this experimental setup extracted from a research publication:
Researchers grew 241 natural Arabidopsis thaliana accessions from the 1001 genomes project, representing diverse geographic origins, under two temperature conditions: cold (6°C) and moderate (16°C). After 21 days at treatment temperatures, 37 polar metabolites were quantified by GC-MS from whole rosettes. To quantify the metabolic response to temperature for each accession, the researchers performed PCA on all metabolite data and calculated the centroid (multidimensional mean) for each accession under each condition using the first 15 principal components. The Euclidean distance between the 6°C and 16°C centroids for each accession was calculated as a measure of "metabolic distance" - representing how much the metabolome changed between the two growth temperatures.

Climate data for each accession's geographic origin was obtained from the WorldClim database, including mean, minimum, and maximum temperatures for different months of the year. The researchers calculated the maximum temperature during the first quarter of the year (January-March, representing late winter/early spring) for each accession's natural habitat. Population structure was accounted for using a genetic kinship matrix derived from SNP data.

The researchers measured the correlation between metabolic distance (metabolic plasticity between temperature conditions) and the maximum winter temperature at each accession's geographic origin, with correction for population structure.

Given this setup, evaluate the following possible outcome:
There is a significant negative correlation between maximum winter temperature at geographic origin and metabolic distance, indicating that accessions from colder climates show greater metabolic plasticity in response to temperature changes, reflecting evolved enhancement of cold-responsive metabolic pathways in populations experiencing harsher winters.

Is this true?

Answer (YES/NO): YES